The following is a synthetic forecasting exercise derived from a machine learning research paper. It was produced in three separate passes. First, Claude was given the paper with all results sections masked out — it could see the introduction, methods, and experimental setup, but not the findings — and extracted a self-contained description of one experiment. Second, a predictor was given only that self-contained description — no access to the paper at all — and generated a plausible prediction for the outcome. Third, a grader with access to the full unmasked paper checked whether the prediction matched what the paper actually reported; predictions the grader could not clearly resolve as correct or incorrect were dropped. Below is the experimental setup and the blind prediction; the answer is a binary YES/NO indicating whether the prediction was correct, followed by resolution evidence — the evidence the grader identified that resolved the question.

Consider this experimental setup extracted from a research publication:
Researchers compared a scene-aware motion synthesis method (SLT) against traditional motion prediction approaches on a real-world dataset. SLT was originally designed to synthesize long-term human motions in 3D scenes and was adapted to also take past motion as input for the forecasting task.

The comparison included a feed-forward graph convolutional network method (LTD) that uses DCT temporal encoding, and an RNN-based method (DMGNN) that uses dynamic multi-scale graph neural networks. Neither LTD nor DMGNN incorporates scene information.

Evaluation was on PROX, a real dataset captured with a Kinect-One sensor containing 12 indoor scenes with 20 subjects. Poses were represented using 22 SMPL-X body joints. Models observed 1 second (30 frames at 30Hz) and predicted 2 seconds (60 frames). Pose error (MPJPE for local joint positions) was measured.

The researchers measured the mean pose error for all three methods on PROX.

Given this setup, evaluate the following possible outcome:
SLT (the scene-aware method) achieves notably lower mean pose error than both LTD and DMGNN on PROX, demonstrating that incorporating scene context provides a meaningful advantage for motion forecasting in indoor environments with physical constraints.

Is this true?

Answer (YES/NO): NO